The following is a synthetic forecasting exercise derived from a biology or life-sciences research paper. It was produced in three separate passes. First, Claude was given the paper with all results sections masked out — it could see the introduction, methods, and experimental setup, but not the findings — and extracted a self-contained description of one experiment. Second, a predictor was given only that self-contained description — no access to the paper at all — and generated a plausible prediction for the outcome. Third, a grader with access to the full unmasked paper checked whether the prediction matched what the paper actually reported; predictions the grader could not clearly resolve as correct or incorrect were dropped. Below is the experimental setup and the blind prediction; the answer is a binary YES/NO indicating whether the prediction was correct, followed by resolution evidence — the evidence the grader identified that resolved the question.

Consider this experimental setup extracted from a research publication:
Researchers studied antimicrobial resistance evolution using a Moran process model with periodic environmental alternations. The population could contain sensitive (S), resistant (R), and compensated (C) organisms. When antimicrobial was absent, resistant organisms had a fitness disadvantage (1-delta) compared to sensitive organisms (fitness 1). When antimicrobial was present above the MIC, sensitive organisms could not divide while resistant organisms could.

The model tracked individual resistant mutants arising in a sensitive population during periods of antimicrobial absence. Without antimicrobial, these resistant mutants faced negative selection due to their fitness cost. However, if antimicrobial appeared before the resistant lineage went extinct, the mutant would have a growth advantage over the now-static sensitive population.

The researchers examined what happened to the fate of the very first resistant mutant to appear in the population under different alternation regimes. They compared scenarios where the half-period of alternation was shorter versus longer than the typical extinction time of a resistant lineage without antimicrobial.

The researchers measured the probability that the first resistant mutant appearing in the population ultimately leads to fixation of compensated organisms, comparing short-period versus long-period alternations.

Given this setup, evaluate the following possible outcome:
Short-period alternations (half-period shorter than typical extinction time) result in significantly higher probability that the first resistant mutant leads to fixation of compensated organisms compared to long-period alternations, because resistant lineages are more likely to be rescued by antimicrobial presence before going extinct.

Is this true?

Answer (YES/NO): YES